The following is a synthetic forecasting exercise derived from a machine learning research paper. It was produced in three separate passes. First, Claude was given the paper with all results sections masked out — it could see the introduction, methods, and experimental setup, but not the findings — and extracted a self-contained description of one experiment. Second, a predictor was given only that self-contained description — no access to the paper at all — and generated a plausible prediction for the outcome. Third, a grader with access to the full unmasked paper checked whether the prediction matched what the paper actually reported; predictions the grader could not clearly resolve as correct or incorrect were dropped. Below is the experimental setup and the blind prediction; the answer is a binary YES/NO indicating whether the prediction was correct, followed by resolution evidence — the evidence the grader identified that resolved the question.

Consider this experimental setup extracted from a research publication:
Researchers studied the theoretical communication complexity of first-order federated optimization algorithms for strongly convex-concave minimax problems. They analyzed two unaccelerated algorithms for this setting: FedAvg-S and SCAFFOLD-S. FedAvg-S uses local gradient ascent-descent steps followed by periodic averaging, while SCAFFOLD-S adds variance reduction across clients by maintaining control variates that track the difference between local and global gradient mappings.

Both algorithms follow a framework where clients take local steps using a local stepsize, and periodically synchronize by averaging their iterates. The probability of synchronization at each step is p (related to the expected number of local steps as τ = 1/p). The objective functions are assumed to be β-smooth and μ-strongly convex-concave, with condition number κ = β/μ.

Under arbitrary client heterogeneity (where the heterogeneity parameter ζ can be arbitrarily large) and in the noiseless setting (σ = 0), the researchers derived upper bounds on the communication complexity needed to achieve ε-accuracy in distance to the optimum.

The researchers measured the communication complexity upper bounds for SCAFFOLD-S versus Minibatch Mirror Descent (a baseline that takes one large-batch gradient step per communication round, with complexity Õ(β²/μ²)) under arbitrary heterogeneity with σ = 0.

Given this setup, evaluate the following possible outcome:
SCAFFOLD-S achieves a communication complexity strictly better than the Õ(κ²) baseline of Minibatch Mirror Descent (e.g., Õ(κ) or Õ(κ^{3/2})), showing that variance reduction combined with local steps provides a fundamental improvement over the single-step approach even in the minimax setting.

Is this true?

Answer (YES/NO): NO